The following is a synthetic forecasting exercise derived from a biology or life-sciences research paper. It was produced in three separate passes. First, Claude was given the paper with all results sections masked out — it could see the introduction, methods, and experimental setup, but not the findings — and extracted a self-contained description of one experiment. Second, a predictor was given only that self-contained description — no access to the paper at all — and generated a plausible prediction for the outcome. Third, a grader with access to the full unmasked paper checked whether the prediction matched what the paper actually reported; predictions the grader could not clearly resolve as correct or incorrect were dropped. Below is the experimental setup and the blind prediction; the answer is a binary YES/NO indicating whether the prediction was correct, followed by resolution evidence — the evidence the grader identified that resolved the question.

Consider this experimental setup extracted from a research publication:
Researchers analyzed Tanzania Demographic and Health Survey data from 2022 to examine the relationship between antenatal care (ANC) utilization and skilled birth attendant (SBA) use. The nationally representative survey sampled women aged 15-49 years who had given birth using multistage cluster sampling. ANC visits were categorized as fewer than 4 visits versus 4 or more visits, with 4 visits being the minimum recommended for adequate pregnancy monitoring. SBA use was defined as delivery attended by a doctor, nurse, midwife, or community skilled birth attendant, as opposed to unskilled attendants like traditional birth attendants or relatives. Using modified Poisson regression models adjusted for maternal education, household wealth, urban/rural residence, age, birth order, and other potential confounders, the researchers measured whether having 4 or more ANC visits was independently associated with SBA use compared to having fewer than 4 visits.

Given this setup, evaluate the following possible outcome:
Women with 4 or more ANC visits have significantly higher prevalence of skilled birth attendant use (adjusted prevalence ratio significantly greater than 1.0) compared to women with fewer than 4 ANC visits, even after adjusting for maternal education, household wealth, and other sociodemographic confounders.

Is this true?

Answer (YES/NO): YES